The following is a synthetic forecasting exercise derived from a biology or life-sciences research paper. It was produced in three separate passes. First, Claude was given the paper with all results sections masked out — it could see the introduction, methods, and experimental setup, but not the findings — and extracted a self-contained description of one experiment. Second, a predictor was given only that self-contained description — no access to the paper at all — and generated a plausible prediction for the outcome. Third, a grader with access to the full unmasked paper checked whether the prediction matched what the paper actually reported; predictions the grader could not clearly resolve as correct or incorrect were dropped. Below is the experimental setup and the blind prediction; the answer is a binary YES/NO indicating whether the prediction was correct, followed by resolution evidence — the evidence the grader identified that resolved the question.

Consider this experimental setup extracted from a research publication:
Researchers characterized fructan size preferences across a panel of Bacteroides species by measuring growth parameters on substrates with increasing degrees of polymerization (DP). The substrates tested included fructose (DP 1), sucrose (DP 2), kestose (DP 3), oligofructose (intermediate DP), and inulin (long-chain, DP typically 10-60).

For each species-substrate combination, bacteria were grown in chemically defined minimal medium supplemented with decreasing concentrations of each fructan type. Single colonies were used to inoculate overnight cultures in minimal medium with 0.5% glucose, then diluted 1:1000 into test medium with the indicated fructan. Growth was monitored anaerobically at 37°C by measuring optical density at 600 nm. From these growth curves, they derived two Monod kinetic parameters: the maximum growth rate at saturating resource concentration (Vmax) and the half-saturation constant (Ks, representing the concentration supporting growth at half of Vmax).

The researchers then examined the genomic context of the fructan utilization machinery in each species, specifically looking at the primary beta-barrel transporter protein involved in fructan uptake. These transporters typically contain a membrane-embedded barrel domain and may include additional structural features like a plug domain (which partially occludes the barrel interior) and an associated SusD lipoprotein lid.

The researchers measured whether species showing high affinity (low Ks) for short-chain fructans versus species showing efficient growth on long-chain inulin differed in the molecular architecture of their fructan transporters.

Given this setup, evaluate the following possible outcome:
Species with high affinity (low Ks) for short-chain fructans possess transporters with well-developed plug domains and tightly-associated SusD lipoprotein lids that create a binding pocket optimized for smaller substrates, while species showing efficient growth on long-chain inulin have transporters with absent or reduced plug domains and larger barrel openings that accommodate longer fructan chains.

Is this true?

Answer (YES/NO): NO